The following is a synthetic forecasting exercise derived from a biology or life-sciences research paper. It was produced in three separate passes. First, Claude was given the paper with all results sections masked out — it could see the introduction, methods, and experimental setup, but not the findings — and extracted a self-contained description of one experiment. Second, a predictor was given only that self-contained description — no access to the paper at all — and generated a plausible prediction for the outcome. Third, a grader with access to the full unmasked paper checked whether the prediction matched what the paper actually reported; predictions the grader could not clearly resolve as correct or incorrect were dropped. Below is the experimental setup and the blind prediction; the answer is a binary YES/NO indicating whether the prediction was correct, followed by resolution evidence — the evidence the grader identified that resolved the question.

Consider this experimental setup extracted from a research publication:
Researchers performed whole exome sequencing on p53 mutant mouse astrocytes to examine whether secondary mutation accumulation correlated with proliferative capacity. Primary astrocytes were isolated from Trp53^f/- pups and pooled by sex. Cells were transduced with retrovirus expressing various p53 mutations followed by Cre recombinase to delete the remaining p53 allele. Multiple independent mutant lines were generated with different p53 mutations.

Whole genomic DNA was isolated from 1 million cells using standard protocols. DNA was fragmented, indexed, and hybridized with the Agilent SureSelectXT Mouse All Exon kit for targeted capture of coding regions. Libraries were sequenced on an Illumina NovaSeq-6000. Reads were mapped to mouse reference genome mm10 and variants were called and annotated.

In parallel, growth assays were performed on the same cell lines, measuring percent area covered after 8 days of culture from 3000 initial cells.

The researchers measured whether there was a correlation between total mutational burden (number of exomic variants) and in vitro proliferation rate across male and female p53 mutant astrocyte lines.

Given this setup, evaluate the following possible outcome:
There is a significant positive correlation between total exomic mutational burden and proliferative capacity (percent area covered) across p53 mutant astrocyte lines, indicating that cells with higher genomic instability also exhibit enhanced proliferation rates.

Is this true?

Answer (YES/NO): NO